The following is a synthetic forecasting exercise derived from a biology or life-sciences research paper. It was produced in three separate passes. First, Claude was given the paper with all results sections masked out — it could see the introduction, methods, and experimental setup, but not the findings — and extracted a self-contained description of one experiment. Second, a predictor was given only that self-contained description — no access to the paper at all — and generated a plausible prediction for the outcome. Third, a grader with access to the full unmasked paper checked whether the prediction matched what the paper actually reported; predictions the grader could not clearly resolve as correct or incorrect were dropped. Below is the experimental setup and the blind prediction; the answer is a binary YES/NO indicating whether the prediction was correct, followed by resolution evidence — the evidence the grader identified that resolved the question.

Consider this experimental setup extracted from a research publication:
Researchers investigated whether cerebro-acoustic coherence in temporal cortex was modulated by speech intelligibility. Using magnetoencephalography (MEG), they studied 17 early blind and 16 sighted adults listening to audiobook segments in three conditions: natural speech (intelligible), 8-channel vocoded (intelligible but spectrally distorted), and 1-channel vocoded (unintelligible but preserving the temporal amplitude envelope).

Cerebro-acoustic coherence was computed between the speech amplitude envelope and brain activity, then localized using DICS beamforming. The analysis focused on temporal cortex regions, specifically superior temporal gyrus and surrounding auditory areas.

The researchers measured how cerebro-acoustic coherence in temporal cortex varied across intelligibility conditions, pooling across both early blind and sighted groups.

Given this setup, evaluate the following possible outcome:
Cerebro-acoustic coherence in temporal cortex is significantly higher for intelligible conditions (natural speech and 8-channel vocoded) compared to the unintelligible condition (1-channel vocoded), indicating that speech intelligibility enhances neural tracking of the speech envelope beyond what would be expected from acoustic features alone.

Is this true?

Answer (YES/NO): NO